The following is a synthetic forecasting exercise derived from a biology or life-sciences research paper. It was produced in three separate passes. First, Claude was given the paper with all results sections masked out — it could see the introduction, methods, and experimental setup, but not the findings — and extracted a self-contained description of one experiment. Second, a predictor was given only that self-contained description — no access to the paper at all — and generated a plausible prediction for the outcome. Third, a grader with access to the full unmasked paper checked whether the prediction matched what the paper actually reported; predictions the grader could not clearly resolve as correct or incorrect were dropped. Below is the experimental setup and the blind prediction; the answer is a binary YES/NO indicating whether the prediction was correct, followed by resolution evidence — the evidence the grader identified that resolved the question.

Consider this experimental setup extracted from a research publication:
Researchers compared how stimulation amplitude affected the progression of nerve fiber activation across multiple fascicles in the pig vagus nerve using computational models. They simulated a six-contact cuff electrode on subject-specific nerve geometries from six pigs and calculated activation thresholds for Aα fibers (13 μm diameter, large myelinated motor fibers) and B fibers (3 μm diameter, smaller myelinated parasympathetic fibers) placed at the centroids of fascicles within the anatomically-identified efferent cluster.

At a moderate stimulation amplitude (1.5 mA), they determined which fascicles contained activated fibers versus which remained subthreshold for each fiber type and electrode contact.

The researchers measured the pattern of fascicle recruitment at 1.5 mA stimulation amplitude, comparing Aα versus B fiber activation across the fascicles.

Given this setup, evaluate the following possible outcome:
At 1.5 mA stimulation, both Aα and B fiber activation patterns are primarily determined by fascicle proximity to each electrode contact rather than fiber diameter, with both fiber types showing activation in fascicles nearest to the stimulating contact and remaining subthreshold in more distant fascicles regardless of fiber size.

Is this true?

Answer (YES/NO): NO